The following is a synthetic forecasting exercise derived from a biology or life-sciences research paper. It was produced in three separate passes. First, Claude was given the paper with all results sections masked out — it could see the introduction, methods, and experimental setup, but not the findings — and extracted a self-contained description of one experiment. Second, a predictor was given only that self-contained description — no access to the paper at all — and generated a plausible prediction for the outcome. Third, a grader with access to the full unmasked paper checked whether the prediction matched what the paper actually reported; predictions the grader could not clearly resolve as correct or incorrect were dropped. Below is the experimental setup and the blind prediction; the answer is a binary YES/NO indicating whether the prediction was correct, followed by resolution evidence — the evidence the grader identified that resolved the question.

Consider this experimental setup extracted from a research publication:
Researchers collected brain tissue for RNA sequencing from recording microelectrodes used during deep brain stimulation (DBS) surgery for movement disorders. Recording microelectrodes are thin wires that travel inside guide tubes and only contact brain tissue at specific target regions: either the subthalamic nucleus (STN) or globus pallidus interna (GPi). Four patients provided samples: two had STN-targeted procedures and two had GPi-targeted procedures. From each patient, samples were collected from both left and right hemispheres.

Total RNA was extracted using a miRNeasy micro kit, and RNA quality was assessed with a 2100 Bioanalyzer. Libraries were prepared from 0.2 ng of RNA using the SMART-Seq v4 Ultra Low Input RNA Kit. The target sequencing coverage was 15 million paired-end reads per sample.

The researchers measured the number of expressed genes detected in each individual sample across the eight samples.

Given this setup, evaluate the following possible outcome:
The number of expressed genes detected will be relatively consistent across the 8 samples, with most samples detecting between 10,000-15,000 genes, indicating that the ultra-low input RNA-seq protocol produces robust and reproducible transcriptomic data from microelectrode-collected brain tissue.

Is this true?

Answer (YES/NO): NO